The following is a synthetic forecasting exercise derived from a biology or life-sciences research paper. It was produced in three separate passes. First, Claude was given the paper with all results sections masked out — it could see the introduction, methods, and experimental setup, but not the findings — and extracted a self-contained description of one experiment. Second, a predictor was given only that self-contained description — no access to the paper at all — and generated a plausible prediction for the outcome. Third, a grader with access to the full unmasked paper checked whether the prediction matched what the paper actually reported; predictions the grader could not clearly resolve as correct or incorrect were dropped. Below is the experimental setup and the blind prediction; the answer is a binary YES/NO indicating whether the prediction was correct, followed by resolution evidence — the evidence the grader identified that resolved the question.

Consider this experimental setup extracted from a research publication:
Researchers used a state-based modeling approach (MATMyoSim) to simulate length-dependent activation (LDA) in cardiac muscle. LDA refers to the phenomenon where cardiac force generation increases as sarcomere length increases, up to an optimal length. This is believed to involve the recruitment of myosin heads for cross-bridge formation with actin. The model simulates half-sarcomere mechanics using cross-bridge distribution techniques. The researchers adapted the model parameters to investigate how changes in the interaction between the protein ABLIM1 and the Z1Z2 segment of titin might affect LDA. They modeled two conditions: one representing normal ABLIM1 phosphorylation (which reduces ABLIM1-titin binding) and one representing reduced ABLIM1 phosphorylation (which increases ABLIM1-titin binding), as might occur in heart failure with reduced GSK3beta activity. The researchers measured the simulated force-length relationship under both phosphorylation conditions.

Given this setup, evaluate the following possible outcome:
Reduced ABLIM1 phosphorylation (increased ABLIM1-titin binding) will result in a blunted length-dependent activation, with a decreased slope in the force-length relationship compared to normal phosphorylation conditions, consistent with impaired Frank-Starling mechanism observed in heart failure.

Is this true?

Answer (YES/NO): YES